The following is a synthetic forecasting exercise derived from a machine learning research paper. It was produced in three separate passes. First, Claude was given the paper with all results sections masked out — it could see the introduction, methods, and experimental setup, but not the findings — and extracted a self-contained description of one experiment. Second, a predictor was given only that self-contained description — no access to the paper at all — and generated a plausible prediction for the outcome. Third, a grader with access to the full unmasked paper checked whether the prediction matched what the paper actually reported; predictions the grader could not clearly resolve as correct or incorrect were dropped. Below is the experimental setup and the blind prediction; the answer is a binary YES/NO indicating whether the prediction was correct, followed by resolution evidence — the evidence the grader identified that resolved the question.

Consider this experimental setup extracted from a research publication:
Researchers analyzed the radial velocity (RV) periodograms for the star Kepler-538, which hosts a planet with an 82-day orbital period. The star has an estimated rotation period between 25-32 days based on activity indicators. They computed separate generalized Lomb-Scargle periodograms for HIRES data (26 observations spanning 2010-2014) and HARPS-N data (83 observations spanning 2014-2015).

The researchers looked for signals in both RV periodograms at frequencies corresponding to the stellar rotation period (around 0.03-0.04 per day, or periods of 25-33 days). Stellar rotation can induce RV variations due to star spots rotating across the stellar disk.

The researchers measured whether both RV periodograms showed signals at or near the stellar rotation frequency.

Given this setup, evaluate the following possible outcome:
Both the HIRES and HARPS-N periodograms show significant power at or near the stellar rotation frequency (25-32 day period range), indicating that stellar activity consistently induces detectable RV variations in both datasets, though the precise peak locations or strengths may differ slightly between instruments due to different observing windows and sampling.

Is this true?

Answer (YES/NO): YES